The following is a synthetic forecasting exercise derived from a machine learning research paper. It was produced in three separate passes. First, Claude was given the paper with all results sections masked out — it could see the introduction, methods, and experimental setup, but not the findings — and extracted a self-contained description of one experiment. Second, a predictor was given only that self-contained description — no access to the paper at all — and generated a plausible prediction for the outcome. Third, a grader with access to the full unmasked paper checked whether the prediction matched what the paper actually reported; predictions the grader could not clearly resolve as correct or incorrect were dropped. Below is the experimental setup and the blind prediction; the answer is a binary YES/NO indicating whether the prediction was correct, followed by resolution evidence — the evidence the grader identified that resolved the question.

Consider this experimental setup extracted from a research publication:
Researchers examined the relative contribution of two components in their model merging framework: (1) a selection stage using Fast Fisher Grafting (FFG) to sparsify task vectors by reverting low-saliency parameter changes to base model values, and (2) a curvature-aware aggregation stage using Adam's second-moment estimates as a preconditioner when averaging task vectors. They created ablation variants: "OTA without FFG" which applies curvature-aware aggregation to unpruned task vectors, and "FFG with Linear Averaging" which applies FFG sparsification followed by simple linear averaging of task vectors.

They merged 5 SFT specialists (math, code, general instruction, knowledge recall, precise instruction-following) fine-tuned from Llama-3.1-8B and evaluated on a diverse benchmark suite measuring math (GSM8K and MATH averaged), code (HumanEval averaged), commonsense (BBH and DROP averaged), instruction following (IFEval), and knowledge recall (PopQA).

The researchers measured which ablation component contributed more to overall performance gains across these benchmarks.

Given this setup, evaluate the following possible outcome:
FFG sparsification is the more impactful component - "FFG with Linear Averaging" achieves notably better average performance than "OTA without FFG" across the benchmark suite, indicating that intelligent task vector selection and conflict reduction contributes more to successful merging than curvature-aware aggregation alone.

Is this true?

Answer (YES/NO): YES